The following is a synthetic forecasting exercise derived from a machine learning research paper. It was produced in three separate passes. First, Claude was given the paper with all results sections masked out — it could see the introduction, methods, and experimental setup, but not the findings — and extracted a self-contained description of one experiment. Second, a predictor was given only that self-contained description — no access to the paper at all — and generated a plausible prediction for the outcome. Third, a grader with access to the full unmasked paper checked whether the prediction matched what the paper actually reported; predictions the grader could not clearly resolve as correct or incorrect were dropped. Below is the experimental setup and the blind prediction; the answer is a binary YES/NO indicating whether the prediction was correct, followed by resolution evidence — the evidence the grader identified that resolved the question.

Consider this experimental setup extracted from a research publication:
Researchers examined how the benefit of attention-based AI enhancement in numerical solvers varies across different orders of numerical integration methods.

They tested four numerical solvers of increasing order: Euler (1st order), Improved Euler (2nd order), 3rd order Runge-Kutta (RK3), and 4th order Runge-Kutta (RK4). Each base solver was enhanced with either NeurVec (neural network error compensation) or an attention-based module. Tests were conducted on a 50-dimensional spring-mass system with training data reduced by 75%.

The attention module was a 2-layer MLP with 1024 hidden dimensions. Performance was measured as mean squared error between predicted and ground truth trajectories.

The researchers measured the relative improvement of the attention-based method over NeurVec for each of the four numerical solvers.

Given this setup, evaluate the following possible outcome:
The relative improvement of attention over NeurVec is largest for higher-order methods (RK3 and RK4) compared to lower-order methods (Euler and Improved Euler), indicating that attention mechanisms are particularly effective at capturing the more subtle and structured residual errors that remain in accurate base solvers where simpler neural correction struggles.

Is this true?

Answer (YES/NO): NO